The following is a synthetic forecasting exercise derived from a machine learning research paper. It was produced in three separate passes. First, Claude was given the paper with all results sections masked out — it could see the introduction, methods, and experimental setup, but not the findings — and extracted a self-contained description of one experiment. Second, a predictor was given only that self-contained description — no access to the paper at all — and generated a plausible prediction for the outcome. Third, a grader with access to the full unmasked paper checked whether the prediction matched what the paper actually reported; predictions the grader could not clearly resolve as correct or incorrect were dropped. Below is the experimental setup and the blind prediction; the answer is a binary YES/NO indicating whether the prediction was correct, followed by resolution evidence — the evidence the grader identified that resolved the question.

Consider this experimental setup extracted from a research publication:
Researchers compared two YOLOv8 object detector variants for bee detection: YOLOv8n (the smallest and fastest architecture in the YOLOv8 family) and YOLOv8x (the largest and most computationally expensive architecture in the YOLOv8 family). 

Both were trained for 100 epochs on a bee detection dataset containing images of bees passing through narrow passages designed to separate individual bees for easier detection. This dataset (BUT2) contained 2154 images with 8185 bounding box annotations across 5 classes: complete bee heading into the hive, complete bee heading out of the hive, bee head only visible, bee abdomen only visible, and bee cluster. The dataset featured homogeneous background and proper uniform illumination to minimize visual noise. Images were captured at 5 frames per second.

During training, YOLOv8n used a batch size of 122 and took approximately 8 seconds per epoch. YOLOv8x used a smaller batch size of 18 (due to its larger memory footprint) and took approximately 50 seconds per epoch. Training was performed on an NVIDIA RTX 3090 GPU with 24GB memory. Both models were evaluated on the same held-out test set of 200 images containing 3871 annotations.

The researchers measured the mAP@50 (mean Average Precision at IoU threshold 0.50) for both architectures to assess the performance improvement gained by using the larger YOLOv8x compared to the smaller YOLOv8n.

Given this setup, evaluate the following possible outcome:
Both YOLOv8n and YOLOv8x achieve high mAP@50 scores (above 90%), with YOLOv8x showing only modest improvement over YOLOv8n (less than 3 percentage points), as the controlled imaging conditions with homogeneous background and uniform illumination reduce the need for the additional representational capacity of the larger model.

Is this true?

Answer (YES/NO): YES